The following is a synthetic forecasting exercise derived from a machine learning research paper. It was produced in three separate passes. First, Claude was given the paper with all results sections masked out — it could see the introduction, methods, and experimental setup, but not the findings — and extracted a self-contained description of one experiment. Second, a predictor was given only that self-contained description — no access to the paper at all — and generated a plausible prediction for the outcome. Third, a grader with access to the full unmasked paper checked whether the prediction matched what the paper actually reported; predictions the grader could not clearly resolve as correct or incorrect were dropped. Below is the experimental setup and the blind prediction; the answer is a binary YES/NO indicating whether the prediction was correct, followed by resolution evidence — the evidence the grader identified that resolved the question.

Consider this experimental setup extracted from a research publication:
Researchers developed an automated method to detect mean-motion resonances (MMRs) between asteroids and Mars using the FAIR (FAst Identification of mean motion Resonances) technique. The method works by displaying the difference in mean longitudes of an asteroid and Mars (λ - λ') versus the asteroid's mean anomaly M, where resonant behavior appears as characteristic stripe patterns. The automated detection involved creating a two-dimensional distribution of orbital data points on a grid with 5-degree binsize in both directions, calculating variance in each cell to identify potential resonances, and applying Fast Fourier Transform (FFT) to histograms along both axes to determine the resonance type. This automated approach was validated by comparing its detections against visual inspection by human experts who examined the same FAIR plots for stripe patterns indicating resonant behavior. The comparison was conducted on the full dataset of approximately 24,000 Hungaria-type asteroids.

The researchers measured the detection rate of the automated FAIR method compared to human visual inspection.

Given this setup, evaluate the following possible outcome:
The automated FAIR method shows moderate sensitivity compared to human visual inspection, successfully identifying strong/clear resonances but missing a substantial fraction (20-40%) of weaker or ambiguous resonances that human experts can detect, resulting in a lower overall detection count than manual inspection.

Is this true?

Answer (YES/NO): NO